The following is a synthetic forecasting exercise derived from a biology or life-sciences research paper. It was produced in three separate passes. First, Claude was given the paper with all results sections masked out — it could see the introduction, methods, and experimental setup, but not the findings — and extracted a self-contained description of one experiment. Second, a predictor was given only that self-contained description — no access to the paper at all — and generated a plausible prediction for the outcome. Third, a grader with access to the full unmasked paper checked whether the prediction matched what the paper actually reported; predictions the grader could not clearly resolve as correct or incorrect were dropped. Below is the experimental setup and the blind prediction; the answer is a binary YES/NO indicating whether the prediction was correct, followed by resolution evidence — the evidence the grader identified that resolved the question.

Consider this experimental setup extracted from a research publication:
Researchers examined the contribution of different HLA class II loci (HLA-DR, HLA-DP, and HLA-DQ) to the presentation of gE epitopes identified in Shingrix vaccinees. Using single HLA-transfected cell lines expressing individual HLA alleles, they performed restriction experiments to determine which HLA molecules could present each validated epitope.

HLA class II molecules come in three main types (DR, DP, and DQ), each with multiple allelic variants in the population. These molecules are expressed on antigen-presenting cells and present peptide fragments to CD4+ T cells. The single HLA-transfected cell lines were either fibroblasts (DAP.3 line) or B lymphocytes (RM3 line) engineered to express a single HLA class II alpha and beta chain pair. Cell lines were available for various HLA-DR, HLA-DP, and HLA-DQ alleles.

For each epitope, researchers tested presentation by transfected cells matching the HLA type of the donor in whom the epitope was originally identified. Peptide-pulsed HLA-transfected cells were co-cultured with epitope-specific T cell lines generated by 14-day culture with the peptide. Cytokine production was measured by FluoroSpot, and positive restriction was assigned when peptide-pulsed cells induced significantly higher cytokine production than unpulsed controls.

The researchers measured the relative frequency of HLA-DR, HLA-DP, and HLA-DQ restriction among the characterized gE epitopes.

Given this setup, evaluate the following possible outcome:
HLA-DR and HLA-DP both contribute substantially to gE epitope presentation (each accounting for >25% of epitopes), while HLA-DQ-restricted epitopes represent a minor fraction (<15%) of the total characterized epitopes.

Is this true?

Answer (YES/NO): NO